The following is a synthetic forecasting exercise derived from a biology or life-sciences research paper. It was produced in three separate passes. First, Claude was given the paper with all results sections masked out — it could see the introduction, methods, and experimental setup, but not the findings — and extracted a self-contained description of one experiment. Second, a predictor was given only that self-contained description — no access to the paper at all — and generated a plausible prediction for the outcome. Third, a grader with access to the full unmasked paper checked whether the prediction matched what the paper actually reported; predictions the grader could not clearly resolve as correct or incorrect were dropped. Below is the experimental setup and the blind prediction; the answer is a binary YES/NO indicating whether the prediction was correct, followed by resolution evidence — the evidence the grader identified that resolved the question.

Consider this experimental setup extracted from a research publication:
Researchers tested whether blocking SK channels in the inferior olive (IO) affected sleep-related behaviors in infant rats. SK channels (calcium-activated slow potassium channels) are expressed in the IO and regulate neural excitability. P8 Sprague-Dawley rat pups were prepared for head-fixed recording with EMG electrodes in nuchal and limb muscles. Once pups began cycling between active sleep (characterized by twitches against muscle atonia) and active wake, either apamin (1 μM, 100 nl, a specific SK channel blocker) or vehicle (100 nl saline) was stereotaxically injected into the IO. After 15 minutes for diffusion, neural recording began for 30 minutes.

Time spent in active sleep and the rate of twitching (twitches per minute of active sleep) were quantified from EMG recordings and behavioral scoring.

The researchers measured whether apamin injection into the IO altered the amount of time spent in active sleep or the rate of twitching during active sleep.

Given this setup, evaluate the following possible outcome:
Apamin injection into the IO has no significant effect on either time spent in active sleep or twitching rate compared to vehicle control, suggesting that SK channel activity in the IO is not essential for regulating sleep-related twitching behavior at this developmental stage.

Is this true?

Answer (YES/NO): YES